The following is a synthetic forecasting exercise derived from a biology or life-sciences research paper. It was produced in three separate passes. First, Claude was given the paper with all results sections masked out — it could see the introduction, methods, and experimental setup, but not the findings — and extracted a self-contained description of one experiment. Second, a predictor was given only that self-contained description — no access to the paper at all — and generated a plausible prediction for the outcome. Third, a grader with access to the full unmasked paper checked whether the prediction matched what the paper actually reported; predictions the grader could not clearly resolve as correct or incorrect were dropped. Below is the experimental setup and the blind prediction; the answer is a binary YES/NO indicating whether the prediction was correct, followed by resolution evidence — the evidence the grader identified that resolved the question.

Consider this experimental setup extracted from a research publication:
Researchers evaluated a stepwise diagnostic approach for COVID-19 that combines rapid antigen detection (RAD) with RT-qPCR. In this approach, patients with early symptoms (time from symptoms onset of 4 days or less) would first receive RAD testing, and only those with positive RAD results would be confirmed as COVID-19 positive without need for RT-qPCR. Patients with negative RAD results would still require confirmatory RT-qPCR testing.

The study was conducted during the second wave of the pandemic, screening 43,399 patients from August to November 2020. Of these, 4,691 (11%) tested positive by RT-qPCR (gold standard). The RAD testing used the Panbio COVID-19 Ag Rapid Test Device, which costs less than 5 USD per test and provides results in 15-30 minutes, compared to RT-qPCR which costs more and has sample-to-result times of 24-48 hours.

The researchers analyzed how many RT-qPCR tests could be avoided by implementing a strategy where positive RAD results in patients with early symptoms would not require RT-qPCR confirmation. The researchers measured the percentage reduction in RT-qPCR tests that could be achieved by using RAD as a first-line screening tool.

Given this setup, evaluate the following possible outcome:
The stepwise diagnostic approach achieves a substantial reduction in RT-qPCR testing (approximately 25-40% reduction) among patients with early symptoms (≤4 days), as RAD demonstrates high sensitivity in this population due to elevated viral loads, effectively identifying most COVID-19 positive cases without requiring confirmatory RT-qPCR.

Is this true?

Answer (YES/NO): NO